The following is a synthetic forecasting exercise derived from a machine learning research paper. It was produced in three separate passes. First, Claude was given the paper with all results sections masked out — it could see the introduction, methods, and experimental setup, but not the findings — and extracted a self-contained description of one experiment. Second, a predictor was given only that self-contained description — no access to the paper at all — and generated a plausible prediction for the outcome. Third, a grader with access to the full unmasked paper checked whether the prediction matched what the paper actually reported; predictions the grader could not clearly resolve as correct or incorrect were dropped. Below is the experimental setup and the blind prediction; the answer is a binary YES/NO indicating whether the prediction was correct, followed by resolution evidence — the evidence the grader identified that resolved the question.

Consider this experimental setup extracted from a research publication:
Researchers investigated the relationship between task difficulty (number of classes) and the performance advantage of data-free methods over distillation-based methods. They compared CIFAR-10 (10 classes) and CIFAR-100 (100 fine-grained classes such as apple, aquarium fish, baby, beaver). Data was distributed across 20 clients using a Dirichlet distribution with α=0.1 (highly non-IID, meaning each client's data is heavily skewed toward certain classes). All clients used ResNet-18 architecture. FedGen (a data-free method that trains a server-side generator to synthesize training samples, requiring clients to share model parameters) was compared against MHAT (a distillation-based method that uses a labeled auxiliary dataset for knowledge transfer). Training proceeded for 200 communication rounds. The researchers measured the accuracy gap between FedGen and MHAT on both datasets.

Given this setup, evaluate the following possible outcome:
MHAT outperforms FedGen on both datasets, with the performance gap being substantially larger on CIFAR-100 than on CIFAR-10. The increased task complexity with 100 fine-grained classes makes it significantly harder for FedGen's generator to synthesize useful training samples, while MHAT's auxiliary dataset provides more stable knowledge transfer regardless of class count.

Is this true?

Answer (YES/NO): NO